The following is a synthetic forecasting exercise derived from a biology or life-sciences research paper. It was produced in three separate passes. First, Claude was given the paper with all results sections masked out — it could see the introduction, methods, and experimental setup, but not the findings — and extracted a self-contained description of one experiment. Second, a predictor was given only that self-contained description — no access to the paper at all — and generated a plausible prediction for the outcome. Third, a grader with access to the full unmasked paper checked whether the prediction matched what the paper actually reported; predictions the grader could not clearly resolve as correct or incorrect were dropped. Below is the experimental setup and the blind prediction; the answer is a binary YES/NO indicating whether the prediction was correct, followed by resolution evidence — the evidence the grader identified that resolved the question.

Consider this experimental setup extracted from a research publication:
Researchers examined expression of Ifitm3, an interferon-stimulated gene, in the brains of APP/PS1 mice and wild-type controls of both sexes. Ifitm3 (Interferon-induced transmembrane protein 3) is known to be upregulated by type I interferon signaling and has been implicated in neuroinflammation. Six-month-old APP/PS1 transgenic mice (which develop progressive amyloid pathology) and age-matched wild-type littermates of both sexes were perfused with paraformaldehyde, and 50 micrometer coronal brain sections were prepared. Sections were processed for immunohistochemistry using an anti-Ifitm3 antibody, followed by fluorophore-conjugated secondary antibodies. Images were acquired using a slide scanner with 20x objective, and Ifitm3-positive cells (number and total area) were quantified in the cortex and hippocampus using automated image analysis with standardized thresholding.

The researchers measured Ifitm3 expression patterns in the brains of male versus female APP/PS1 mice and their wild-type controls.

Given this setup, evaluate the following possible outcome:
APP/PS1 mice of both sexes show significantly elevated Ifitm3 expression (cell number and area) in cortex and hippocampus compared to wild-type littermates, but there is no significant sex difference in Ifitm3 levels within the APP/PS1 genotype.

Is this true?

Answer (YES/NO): NO